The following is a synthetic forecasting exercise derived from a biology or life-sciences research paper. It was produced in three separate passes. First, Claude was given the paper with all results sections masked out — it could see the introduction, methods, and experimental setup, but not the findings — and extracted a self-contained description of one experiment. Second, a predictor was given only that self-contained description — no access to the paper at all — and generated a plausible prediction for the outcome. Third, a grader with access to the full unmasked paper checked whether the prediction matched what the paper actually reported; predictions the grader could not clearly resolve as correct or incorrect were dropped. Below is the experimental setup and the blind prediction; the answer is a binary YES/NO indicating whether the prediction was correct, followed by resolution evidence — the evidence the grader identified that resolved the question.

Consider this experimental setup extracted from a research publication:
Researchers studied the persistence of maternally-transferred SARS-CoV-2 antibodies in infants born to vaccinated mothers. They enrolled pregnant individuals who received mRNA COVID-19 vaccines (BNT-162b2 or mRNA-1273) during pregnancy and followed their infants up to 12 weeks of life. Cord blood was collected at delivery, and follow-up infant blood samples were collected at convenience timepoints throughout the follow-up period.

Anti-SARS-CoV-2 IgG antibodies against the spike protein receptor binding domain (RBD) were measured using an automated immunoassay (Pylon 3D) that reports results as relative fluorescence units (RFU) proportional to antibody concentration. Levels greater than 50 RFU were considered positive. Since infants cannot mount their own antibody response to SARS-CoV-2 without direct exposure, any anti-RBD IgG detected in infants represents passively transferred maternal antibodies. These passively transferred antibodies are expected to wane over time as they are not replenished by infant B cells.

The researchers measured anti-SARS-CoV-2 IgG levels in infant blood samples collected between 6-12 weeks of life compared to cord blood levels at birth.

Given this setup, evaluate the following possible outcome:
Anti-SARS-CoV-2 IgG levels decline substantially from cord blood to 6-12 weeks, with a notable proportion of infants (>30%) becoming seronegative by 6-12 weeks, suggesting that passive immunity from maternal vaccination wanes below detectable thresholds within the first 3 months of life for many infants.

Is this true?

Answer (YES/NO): NO